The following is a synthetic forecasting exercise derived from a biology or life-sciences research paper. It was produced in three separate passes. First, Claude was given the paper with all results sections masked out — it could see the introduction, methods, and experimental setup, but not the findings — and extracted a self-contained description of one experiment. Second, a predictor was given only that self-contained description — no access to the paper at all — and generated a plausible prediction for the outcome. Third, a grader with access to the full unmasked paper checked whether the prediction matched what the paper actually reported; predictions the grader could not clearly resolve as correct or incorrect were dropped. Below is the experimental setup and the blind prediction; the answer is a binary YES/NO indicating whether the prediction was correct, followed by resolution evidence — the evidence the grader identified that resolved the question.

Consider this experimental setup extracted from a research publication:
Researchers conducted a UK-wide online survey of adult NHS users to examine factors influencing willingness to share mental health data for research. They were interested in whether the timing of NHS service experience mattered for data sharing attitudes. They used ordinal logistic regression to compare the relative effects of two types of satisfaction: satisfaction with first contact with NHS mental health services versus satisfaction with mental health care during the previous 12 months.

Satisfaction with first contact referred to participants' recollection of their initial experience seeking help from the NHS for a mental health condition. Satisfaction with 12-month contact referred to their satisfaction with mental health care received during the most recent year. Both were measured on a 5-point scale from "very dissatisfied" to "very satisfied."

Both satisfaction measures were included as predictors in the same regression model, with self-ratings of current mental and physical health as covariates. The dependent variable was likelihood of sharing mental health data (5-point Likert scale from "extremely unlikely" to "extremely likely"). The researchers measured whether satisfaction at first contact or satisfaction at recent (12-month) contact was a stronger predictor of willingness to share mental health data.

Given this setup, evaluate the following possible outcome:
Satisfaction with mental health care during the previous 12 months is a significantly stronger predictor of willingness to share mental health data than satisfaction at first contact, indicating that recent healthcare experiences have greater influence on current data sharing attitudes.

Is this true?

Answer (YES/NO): NO